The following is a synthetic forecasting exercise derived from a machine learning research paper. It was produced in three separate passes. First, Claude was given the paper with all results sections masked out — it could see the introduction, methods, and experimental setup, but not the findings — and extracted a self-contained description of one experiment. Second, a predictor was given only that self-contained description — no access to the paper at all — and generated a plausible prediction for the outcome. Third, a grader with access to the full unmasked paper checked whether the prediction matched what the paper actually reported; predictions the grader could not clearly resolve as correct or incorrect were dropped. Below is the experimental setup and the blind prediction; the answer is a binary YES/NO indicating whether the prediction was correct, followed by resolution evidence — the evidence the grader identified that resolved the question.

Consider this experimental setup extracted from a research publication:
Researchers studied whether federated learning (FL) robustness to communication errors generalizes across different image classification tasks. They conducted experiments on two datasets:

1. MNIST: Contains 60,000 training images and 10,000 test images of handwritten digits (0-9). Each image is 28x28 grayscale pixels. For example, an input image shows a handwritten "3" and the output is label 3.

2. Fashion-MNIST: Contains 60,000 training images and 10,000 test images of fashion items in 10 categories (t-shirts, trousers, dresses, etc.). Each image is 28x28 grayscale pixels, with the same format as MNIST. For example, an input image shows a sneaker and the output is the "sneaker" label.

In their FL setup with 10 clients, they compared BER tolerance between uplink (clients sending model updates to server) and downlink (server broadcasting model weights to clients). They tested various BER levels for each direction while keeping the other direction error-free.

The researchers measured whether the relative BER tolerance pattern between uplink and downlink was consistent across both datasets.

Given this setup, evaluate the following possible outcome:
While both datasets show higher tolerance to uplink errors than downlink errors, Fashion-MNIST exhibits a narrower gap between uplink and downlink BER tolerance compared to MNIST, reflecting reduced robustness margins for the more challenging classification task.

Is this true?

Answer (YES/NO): NO